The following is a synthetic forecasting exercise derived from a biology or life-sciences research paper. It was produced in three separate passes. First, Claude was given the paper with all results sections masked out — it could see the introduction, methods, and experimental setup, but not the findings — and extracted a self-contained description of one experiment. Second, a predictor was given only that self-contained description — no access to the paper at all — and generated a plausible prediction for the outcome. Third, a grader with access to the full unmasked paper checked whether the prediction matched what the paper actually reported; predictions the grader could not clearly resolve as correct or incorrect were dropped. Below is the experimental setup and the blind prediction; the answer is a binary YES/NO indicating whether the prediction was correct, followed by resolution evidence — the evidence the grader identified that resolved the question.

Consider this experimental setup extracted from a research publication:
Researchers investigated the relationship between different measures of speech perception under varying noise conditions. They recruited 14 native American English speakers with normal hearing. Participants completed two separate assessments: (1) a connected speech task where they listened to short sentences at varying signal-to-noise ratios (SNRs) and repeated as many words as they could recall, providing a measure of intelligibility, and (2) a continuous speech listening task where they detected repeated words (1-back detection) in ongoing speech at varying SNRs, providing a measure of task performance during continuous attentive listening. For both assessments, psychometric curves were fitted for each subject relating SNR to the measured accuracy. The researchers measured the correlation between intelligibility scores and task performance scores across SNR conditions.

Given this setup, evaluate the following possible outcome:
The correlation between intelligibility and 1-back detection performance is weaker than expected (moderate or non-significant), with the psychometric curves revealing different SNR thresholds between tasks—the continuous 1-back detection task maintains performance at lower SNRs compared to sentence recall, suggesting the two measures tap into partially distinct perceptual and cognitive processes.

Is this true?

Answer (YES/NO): NO